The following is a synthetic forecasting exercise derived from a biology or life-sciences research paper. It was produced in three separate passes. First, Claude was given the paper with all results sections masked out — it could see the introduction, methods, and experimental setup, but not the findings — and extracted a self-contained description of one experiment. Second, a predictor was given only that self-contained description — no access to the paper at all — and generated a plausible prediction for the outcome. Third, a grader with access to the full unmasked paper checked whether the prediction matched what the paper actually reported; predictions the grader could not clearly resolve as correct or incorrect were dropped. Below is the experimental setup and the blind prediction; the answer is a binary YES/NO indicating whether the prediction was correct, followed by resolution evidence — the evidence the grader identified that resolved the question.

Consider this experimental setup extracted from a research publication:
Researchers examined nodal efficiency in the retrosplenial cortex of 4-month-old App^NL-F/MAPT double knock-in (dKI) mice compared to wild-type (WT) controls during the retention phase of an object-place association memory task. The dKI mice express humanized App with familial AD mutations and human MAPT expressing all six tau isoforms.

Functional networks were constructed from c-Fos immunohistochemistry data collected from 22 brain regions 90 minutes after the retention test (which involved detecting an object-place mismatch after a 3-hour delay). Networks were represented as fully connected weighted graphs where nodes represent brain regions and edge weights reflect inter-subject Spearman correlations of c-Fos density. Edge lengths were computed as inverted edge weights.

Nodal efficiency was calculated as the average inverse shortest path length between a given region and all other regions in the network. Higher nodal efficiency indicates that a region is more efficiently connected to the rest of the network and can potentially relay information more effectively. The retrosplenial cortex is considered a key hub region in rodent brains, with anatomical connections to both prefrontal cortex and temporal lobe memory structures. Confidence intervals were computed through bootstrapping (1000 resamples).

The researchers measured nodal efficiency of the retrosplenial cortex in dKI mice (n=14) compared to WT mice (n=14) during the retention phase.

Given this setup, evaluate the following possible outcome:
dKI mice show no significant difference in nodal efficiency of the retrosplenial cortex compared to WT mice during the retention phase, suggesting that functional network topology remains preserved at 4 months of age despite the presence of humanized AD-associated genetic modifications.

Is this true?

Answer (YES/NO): NO